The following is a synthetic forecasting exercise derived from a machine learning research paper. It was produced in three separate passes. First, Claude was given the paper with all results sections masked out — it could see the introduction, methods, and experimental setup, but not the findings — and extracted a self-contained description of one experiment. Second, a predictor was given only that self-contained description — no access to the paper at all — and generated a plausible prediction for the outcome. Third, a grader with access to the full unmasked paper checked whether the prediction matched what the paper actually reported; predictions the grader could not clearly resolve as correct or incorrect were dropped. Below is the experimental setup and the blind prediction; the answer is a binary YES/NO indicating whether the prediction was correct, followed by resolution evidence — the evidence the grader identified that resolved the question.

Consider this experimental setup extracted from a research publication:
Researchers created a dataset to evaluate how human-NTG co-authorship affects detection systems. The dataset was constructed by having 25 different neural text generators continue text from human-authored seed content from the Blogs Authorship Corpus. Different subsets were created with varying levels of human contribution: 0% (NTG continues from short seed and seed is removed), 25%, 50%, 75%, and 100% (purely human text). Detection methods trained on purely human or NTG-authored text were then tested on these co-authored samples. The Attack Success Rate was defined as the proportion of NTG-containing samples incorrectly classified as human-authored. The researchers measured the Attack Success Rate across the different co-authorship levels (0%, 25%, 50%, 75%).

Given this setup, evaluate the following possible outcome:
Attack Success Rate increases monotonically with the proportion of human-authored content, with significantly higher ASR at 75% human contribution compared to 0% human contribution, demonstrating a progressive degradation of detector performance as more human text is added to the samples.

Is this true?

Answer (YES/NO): YES